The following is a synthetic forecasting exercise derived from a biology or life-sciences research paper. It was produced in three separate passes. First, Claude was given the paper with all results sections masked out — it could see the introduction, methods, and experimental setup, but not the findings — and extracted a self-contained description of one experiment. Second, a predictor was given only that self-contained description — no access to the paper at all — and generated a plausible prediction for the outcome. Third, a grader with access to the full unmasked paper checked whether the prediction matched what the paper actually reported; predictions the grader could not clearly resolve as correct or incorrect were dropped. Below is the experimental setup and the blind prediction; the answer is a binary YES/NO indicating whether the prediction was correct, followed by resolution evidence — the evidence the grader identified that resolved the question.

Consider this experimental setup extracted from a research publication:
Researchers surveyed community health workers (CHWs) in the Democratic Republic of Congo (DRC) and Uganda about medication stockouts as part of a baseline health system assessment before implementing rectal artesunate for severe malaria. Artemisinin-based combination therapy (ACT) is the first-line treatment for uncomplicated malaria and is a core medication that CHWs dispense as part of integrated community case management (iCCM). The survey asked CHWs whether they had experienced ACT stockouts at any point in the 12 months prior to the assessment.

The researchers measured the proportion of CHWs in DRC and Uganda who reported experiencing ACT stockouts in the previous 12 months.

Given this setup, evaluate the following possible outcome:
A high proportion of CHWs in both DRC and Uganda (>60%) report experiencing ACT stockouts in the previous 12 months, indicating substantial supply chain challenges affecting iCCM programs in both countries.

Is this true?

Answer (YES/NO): YES